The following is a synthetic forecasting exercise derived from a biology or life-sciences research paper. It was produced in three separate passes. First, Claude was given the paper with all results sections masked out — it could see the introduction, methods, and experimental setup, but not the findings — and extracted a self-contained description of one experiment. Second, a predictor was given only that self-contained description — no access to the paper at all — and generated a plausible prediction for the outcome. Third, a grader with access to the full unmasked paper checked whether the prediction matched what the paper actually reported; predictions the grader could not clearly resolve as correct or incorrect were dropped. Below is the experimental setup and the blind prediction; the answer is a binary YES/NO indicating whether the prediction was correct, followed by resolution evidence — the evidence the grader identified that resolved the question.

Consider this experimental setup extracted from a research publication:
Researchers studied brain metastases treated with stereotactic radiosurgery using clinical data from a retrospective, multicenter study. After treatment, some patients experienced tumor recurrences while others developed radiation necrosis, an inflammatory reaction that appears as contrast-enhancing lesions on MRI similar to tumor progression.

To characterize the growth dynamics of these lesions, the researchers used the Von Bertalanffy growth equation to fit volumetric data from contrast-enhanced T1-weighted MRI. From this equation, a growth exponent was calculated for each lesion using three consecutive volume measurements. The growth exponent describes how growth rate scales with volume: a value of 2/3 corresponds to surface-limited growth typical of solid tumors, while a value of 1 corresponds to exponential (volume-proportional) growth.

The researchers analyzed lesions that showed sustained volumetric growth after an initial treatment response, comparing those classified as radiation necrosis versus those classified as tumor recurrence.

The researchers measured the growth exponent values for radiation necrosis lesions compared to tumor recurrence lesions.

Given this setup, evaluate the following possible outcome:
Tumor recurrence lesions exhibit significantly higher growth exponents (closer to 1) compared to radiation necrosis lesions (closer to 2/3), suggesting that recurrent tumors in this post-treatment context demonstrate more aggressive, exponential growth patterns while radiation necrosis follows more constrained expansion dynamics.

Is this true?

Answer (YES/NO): NO